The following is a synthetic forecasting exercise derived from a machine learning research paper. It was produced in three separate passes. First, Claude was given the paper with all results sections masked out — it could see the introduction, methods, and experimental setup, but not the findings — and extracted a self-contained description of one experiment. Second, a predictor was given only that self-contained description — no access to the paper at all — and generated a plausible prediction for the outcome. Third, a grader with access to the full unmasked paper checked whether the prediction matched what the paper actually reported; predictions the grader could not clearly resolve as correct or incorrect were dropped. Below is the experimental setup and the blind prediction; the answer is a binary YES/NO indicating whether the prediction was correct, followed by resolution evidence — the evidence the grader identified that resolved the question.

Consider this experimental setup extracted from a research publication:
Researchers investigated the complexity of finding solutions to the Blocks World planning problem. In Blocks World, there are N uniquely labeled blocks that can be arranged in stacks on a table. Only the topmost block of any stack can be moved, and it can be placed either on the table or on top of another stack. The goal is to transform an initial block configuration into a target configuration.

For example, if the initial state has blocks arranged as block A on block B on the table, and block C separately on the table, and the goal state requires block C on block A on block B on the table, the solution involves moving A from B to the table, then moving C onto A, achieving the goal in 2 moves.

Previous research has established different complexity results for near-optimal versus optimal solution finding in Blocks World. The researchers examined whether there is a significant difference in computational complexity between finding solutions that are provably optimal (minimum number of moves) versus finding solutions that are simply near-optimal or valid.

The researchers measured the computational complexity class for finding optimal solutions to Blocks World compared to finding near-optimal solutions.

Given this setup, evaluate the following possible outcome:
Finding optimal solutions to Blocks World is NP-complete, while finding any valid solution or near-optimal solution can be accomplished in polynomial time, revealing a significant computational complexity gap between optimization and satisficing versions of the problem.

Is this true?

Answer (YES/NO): NO